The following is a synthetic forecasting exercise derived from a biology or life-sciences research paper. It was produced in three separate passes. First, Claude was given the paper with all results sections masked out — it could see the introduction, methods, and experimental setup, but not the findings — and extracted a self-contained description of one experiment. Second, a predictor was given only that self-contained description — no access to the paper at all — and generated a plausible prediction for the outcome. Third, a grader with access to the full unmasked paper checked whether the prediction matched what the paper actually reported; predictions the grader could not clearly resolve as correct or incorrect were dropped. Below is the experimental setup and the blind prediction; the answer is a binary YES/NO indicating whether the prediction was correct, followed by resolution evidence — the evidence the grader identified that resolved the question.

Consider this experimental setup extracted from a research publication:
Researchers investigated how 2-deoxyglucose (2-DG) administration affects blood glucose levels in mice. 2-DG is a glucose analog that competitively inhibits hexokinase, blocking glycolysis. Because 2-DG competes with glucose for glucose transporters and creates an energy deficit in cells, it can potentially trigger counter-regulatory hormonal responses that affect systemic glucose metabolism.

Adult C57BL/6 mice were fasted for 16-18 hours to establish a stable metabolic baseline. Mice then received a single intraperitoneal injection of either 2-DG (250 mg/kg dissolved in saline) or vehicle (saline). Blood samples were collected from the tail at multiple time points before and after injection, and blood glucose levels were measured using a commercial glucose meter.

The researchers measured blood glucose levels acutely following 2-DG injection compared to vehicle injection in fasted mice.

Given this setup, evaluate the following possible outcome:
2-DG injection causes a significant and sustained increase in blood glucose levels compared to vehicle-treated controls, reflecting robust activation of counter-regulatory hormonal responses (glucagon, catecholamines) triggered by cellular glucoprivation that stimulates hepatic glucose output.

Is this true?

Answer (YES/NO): NO